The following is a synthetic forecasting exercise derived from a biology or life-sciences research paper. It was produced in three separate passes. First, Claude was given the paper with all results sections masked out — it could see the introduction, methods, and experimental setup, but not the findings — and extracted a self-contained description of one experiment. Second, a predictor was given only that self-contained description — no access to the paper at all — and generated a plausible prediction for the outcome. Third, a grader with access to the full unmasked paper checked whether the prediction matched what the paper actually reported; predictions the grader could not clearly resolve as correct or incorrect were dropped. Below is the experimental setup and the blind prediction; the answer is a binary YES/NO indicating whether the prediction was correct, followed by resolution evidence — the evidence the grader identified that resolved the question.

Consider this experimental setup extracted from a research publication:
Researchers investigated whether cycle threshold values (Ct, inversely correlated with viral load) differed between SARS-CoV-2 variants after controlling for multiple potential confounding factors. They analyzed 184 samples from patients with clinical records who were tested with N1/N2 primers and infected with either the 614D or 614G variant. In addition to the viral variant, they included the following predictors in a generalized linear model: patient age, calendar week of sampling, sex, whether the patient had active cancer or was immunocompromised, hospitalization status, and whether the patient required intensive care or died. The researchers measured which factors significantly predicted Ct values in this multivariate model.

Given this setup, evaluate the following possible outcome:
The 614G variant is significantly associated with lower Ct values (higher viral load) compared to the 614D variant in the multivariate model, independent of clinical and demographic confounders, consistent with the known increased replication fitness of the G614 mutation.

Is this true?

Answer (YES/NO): YES